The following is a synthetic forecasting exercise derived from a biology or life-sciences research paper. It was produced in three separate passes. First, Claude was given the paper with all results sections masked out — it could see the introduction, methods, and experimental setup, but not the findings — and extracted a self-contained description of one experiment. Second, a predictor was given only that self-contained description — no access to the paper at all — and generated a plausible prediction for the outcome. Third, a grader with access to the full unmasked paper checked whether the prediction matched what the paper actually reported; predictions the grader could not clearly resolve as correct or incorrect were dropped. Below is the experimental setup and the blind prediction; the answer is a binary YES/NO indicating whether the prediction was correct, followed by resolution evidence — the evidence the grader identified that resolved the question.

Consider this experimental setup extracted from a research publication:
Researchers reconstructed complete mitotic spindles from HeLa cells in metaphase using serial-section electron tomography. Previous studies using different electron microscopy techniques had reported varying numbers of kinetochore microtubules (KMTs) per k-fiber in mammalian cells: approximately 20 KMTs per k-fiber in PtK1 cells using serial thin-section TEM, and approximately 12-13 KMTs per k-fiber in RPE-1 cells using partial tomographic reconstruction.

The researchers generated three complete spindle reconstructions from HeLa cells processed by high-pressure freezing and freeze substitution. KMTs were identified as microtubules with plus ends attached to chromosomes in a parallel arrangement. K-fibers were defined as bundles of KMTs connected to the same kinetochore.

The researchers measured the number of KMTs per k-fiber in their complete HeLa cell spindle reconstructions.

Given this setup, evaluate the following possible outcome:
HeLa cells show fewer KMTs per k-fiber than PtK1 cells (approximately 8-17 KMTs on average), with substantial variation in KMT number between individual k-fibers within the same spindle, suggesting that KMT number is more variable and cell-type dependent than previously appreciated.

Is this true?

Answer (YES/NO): YES